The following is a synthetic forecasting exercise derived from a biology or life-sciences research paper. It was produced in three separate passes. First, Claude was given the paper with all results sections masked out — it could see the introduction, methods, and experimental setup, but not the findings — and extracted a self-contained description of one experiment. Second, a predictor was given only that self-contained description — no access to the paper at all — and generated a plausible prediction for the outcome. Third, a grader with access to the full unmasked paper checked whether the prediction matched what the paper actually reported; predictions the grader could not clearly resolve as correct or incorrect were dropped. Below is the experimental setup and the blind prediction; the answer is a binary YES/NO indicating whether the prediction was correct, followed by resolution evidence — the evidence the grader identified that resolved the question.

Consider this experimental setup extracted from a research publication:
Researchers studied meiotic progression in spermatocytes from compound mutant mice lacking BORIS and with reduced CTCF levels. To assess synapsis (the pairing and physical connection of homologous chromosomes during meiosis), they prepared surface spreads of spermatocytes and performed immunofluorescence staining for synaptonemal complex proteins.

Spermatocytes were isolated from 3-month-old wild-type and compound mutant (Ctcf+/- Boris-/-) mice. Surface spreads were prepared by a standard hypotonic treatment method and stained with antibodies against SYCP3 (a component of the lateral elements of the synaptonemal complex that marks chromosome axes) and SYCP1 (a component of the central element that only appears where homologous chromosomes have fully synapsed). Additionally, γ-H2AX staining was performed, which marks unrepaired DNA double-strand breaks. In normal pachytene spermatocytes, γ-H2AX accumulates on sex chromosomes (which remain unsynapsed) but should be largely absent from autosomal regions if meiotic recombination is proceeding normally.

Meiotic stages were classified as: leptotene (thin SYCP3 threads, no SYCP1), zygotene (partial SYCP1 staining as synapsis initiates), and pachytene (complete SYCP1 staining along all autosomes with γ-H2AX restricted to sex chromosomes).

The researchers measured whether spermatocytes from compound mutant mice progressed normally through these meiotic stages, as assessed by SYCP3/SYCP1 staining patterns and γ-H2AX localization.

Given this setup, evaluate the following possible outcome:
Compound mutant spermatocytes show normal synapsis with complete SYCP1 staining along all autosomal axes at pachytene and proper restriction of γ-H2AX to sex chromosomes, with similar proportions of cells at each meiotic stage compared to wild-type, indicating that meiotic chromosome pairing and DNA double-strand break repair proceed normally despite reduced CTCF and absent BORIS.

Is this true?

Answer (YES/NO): NO